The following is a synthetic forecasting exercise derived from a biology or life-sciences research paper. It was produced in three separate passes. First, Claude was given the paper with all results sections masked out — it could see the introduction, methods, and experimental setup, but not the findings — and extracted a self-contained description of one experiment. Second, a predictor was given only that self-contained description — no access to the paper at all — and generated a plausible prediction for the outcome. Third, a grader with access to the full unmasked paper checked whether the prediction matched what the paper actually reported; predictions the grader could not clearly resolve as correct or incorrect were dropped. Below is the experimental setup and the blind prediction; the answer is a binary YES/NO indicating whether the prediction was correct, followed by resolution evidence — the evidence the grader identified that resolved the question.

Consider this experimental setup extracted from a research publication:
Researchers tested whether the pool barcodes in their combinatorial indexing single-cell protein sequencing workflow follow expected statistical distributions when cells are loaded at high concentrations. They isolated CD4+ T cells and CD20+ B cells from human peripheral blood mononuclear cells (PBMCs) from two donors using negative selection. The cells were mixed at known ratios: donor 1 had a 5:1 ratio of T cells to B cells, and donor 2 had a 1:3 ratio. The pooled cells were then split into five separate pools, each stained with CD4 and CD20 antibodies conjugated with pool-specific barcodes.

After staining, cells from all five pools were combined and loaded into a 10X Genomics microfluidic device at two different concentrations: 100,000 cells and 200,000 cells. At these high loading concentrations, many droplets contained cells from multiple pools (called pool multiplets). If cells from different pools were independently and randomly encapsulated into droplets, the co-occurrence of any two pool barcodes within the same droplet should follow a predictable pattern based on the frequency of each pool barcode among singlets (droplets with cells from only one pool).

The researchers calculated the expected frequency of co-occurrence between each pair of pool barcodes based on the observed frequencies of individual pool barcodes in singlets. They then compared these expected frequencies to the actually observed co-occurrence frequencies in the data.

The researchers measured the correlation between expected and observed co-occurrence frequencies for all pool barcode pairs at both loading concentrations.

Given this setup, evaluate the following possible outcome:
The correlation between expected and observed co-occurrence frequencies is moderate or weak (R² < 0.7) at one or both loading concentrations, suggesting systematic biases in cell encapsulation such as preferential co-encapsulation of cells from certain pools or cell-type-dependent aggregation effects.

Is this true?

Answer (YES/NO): NO